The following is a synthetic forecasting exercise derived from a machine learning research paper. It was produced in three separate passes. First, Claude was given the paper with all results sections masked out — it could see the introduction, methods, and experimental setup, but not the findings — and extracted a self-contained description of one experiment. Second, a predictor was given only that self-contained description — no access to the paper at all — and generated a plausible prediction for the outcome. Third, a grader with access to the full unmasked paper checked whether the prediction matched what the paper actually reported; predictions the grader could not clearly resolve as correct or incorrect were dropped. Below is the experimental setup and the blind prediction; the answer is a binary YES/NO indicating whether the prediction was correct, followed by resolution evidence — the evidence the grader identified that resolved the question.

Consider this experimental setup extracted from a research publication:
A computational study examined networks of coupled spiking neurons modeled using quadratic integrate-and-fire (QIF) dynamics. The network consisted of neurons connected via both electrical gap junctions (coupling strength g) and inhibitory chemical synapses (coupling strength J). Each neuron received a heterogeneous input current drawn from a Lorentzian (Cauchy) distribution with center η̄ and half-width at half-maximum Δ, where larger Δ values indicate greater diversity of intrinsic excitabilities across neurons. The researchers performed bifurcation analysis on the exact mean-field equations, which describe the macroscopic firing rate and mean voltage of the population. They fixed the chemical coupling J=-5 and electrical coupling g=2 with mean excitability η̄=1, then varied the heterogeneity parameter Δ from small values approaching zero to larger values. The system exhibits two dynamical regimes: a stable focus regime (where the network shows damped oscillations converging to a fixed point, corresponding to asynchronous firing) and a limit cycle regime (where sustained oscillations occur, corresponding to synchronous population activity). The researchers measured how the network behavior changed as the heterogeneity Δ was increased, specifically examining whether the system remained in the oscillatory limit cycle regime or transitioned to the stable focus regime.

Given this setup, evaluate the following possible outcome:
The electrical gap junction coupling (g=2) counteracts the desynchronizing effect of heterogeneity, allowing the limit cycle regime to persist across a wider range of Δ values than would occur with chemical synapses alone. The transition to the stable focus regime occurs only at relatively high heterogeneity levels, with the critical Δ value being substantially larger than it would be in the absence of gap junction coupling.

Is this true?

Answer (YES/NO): YES